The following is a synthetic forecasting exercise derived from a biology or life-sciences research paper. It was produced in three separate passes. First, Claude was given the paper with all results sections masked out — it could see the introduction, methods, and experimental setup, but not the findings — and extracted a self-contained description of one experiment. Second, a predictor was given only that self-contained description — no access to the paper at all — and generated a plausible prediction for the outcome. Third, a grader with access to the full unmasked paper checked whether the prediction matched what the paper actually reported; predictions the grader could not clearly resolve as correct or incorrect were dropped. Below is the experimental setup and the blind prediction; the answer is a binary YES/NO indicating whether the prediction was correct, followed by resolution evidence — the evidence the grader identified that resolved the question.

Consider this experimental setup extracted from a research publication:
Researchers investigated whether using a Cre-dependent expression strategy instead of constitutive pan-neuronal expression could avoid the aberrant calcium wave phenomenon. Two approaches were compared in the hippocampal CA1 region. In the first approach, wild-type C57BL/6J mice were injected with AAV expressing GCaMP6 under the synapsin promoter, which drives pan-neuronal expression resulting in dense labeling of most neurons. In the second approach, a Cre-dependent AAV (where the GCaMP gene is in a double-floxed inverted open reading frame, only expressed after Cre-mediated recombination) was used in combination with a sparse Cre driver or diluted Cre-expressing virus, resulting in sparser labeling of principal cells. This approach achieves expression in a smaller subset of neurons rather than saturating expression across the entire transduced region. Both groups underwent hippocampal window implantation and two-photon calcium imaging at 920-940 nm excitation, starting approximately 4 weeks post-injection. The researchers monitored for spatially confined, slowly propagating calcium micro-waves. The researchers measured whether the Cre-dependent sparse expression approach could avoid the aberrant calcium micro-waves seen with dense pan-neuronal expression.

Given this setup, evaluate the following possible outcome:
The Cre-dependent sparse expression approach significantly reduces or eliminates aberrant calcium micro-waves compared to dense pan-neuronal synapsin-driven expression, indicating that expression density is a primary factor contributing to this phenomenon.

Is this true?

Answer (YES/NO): YES